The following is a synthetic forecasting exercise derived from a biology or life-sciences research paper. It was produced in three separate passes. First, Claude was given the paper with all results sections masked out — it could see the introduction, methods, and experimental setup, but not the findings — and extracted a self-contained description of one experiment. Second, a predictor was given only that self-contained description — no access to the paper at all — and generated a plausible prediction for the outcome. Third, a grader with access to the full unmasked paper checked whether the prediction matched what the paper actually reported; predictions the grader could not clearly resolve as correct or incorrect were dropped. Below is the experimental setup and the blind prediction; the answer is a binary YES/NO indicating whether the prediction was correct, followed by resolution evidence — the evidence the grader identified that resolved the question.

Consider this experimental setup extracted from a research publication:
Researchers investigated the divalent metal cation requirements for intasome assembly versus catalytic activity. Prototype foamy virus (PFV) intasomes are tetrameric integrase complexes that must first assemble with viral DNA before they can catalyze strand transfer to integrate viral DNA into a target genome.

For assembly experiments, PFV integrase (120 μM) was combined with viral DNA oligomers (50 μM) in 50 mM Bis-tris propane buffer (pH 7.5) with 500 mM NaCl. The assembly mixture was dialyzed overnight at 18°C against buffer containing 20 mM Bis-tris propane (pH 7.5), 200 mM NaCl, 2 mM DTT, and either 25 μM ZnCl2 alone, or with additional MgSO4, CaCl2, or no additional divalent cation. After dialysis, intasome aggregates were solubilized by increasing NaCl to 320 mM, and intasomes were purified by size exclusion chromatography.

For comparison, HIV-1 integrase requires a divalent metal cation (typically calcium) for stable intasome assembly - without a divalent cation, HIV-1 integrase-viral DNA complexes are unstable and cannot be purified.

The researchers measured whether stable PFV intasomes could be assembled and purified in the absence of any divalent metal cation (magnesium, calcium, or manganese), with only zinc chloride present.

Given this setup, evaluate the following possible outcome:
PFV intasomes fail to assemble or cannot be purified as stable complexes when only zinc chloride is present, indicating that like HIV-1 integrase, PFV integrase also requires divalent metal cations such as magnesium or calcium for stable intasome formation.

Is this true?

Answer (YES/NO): NO